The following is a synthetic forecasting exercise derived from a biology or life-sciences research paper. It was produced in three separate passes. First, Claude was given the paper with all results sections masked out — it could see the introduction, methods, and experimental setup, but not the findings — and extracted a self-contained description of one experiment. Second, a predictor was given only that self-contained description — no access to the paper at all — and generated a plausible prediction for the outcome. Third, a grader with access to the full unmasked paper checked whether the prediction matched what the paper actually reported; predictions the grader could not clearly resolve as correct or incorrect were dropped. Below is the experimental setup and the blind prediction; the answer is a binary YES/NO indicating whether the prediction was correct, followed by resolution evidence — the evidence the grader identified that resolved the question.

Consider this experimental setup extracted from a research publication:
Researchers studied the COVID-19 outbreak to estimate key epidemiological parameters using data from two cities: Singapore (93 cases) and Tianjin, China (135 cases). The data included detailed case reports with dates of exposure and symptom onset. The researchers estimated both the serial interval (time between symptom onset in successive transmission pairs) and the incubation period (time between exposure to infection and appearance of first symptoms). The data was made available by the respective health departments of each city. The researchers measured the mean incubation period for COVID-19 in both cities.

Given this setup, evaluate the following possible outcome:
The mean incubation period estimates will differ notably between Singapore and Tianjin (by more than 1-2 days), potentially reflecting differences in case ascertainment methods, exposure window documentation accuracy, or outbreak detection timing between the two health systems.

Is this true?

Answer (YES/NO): NO